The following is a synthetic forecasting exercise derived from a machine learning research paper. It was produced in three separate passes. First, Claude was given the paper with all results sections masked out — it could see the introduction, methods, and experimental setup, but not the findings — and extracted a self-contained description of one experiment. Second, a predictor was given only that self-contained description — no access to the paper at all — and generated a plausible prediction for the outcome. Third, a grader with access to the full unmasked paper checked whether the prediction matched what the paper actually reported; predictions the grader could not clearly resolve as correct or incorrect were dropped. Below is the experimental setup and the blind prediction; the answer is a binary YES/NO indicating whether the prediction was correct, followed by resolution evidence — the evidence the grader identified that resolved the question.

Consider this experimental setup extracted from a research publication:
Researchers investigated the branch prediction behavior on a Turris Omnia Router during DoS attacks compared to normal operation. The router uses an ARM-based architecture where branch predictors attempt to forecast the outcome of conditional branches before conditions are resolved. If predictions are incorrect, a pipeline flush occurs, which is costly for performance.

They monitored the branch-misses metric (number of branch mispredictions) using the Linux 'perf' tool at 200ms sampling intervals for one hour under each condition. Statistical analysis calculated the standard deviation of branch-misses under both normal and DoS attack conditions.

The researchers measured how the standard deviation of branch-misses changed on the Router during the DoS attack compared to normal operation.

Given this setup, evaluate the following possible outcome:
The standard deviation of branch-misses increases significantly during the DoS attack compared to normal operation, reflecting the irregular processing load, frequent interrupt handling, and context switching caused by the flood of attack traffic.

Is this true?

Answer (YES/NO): YES